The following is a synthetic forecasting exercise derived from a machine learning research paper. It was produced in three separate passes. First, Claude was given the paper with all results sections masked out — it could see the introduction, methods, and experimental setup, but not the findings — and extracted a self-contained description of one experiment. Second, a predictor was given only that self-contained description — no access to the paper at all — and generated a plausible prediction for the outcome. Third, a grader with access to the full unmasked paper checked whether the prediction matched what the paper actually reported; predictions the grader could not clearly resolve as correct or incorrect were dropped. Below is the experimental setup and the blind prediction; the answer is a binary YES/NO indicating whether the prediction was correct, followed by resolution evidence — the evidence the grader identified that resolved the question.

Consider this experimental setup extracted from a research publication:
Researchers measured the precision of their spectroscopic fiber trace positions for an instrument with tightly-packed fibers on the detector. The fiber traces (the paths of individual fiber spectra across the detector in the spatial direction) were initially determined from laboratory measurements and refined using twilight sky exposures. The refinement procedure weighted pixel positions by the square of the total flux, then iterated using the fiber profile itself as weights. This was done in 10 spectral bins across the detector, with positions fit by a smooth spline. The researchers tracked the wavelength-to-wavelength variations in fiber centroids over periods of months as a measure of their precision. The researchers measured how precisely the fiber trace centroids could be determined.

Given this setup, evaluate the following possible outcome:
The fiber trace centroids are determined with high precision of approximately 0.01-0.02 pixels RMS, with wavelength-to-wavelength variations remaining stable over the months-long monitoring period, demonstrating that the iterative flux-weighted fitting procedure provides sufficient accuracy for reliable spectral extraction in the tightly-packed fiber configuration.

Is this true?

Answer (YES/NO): YES